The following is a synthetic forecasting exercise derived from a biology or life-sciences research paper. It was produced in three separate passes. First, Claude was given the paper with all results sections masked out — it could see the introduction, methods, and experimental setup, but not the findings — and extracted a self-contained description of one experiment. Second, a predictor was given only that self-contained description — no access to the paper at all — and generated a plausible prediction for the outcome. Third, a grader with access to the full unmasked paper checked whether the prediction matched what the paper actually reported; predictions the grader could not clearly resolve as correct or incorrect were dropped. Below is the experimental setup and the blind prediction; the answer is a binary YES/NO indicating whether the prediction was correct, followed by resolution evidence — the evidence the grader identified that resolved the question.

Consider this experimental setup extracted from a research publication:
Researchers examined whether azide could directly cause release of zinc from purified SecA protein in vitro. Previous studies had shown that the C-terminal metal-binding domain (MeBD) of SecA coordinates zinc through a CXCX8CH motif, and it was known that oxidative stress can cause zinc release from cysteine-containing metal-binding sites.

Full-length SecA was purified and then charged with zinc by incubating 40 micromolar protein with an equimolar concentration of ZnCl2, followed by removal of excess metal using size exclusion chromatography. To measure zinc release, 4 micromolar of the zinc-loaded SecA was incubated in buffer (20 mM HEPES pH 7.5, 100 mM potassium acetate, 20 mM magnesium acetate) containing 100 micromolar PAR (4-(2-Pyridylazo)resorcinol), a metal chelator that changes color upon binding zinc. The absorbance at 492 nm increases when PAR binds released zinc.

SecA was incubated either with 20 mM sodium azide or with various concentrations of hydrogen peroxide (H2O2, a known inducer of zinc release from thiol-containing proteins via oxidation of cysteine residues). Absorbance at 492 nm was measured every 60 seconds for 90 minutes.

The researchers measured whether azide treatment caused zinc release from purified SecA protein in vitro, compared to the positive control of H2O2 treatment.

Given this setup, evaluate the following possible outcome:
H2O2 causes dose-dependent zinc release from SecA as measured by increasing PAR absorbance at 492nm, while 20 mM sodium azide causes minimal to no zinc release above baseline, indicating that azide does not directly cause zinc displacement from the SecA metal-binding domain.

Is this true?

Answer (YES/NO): YES